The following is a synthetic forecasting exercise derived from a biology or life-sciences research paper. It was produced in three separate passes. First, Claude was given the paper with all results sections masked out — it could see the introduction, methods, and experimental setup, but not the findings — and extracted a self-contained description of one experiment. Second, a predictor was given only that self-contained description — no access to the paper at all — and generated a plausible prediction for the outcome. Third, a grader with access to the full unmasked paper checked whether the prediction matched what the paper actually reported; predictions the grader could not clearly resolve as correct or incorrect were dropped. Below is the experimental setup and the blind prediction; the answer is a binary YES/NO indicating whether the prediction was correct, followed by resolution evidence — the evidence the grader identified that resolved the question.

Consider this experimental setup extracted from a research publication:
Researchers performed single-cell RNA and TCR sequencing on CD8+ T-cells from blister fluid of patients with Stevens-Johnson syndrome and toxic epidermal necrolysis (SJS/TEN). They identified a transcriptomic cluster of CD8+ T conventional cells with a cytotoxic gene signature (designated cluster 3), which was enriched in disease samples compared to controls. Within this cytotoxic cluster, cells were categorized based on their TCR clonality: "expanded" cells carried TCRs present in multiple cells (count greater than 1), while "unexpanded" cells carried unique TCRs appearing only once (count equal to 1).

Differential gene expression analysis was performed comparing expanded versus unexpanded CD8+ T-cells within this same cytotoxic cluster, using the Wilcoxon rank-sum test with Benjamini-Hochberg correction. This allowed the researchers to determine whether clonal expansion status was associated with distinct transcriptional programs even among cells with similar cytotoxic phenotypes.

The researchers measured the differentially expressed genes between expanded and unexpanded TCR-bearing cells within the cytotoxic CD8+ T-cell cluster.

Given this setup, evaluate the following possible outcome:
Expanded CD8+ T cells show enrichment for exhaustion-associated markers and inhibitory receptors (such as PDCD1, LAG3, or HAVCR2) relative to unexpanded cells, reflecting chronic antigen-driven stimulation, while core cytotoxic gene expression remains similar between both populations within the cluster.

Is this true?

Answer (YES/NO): NO